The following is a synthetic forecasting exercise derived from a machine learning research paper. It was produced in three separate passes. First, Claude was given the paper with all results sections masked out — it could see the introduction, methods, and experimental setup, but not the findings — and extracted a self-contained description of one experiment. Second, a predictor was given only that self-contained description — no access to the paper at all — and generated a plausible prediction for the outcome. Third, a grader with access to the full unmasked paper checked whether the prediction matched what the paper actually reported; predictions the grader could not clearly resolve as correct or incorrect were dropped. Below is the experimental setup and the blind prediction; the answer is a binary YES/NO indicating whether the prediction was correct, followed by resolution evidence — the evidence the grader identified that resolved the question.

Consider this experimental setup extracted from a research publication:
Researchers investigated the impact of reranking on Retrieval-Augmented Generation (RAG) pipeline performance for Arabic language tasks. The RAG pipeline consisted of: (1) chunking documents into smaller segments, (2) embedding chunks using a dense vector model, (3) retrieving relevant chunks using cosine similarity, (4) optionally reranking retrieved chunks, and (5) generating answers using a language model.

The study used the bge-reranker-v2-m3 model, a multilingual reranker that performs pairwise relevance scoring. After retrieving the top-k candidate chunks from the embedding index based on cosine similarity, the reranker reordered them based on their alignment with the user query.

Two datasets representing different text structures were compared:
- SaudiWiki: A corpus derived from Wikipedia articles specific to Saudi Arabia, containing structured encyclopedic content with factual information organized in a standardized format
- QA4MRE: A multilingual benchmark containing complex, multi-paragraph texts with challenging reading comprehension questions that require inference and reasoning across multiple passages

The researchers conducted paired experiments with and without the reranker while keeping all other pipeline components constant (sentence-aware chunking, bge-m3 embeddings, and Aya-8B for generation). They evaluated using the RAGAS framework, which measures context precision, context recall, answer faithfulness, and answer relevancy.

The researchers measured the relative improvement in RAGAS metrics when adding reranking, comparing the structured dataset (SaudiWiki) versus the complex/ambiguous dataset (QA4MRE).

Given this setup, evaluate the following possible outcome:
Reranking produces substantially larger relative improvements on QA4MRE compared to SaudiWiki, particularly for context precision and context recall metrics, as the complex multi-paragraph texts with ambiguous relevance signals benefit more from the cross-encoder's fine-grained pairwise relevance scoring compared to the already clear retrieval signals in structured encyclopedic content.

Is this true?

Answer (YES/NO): NO